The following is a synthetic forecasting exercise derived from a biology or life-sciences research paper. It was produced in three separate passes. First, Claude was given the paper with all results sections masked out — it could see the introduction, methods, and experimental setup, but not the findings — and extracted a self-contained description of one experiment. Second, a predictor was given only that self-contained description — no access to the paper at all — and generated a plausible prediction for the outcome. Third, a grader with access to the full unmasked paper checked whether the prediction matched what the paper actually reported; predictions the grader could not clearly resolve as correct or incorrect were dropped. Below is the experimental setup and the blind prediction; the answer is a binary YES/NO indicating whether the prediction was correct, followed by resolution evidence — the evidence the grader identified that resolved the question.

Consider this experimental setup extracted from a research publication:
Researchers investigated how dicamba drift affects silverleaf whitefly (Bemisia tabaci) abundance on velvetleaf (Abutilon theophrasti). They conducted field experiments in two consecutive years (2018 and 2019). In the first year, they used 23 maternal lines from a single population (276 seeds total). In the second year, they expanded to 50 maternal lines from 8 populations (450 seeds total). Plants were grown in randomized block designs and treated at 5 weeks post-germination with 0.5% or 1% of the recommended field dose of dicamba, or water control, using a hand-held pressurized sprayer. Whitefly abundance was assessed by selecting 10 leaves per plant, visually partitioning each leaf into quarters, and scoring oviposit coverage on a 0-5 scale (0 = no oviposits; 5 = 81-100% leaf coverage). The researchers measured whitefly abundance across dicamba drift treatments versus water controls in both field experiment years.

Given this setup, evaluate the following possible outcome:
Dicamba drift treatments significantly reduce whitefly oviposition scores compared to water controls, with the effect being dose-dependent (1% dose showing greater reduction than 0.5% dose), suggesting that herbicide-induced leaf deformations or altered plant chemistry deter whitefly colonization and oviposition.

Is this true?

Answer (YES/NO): NO